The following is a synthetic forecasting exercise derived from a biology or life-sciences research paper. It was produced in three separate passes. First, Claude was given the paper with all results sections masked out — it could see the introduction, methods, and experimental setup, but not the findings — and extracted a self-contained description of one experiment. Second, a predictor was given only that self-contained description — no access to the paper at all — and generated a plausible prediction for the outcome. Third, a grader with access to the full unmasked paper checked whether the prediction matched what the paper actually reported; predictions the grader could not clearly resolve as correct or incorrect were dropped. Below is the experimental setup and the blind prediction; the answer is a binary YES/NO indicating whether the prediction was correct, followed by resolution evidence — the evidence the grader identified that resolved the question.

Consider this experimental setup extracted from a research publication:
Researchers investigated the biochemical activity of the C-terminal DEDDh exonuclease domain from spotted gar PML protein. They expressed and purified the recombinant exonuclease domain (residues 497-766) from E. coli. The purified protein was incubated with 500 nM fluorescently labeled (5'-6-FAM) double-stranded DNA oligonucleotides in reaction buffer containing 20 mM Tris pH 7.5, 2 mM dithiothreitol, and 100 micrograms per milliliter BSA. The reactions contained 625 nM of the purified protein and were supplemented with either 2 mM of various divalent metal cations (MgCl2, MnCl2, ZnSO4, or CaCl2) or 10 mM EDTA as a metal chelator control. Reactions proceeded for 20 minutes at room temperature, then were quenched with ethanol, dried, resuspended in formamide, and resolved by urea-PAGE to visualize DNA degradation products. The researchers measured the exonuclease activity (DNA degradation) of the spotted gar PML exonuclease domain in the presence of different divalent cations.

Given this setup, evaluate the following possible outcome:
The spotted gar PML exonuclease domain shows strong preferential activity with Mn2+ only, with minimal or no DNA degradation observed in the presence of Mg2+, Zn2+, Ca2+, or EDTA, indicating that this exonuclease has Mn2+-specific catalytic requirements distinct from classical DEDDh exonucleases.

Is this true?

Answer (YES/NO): NO